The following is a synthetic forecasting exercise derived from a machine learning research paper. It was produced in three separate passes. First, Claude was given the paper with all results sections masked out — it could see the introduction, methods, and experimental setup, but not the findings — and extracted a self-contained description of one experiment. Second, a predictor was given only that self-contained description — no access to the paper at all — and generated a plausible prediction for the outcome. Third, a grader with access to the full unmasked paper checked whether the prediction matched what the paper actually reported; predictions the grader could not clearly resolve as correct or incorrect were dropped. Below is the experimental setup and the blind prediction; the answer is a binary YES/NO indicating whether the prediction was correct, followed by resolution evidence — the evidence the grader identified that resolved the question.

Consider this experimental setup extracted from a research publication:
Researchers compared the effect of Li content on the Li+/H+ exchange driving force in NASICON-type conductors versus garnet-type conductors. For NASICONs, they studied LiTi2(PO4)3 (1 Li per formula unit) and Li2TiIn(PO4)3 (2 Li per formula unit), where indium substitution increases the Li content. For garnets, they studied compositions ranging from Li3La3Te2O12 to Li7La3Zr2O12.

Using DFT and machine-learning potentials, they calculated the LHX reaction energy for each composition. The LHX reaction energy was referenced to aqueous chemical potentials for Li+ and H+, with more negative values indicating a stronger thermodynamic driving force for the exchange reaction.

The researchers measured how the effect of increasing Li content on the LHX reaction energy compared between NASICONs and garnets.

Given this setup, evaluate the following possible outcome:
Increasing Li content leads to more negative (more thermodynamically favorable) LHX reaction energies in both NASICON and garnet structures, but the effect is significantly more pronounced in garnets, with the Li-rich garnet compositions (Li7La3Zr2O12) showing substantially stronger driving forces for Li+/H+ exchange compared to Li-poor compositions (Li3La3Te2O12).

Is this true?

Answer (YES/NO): YES